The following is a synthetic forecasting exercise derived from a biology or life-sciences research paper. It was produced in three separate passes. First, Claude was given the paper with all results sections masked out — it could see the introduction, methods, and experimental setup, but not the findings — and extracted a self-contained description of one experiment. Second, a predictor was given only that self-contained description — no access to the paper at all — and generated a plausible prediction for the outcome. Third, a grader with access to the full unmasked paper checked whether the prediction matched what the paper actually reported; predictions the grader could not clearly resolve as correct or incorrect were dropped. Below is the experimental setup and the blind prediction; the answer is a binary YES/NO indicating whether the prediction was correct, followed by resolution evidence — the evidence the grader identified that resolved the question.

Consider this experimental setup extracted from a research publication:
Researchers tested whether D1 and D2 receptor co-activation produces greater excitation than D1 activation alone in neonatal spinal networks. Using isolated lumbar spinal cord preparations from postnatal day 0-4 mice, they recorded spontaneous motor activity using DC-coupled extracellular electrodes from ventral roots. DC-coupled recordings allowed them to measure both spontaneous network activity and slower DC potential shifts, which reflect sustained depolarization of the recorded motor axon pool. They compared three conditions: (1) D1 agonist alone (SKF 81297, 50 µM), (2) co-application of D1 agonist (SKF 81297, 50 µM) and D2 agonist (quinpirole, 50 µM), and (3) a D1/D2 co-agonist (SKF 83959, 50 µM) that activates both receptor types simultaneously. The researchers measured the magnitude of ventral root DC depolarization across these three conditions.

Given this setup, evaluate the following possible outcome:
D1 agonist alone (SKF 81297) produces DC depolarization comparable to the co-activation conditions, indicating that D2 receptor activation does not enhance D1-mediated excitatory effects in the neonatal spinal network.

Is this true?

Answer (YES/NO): NO